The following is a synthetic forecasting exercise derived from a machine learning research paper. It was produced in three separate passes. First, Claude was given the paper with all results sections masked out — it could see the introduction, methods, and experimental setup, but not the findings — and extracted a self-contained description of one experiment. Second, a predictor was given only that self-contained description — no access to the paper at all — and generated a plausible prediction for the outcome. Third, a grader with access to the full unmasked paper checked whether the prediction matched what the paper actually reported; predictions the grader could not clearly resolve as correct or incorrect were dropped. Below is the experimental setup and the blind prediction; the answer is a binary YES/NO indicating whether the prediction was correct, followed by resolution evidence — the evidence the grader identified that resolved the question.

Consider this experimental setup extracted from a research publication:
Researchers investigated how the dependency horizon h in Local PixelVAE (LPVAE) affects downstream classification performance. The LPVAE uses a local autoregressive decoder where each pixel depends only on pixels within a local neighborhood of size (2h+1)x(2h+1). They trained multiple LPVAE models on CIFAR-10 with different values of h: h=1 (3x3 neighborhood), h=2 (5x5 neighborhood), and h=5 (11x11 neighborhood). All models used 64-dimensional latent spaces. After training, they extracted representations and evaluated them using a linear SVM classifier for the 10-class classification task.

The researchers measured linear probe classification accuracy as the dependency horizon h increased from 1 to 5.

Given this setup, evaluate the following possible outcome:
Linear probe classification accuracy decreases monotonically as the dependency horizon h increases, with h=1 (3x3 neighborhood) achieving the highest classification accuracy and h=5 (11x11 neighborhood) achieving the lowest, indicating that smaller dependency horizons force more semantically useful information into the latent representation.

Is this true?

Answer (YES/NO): NO